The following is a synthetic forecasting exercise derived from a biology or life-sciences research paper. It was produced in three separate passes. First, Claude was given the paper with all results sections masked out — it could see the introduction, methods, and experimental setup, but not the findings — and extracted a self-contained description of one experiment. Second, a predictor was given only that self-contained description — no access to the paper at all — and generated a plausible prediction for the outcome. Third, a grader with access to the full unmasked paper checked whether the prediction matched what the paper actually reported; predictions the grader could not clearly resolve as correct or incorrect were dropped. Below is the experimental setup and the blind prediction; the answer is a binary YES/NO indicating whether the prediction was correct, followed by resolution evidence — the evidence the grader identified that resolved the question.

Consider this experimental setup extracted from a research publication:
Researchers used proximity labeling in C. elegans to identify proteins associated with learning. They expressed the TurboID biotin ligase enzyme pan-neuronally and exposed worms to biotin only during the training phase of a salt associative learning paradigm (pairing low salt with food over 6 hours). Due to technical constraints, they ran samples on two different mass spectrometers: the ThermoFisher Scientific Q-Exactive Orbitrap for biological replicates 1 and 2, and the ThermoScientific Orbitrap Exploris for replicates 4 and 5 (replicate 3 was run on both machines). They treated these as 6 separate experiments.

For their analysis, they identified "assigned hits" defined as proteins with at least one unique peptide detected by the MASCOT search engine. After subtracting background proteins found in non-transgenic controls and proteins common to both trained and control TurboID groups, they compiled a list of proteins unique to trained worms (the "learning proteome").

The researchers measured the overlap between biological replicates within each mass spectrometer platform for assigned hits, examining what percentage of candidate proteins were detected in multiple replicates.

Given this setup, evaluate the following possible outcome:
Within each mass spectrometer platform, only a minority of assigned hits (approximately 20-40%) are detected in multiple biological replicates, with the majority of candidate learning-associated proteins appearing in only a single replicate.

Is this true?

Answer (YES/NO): NO